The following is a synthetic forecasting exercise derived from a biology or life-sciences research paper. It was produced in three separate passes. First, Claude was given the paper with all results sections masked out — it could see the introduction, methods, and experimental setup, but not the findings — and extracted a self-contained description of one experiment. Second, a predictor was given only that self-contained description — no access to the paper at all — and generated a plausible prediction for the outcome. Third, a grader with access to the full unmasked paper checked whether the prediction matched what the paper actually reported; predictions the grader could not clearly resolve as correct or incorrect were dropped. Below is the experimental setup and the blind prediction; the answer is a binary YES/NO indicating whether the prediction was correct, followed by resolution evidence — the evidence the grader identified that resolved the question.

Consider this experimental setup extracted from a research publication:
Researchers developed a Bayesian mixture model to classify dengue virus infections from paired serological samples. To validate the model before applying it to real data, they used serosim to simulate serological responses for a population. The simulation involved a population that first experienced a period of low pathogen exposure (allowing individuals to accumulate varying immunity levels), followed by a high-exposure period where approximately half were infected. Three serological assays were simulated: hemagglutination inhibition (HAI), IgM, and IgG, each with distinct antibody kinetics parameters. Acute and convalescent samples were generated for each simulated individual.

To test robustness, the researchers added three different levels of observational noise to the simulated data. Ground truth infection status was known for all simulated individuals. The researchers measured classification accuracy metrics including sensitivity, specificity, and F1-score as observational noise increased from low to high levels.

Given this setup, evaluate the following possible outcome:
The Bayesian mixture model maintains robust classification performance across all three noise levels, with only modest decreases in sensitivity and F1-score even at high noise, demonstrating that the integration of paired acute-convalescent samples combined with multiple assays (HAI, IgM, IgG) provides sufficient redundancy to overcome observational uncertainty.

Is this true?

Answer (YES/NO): YES